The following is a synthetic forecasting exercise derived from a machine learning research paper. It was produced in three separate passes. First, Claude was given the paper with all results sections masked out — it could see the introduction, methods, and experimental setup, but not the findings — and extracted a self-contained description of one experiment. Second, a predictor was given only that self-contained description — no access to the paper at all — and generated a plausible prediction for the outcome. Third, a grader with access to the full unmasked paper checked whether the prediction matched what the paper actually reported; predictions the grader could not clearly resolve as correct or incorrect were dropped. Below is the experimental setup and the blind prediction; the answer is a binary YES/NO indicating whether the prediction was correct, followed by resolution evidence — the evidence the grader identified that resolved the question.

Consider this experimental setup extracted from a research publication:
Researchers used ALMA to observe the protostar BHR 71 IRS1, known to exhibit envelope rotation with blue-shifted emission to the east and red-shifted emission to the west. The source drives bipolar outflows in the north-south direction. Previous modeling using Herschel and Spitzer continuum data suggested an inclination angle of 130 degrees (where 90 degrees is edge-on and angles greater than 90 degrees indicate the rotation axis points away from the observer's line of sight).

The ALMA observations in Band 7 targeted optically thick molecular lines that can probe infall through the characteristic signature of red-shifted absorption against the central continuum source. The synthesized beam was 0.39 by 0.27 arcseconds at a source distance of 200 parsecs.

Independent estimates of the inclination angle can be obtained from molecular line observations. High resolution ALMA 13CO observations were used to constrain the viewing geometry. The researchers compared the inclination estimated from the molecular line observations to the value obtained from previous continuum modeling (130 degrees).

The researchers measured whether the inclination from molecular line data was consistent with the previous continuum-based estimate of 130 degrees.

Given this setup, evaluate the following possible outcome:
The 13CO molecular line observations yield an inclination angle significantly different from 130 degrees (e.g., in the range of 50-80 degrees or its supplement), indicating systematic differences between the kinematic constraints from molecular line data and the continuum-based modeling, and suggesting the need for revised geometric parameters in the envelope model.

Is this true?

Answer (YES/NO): NO